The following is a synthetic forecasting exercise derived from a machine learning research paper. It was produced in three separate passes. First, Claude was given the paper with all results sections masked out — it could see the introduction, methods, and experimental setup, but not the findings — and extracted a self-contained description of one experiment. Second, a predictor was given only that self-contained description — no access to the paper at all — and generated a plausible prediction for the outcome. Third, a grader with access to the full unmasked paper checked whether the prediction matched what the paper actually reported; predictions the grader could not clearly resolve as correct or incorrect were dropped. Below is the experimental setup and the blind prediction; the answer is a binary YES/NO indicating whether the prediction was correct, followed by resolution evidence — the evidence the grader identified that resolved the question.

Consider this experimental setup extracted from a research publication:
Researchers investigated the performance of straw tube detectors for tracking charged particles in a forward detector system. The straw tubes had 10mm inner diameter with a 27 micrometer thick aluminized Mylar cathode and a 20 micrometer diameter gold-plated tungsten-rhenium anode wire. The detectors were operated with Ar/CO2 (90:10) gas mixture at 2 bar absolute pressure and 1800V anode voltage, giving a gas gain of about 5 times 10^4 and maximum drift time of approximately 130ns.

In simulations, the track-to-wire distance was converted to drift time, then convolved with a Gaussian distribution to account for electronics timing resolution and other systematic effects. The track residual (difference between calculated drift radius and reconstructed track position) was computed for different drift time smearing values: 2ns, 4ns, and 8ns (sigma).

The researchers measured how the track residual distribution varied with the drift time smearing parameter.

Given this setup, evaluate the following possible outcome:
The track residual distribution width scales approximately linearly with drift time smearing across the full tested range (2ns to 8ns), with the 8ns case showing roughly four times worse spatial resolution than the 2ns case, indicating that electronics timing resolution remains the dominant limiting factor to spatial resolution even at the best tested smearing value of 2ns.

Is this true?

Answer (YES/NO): NO